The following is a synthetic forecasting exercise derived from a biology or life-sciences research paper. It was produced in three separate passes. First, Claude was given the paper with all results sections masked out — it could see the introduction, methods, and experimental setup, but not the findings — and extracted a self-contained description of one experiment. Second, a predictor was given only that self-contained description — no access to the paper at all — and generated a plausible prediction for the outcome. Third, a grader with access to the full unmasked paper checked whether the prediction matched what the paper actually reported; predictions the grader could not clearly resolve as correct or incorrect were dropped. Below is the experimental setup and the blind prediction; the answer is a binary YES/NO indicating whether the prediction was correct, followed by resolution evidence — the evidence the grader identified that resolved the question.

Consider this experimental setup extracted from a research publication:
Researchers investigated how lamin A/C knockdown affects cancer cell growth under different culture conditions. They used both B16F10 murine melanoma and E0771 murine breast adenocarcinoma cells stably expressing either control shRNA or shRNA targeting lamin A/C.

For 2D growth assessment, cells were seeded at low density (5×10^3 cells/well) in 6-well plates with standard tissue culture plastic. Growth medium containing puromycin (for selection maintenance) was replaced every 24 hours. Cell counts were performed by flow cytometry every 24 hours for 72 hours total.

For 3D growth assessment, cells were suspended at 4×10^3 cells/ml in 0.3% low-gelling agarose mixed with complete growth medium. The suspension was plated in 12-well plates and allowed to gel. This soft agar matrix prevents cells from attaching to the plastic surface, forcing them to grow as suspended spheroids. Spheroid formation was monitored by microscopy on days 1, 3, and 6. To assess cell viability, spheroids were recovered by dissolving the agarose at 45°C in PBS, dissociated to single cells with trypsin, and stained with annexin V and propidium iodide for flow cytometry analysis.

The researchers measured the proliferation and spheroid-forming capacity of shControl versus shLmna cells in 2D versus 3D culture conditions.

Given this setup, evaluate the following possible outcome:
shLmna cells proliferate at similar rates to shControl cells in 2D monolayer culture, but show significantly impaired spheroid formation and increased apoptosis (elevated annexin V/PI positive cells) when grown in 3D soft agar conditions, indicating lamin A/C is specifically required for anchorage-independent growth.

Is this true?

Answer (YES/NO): NO